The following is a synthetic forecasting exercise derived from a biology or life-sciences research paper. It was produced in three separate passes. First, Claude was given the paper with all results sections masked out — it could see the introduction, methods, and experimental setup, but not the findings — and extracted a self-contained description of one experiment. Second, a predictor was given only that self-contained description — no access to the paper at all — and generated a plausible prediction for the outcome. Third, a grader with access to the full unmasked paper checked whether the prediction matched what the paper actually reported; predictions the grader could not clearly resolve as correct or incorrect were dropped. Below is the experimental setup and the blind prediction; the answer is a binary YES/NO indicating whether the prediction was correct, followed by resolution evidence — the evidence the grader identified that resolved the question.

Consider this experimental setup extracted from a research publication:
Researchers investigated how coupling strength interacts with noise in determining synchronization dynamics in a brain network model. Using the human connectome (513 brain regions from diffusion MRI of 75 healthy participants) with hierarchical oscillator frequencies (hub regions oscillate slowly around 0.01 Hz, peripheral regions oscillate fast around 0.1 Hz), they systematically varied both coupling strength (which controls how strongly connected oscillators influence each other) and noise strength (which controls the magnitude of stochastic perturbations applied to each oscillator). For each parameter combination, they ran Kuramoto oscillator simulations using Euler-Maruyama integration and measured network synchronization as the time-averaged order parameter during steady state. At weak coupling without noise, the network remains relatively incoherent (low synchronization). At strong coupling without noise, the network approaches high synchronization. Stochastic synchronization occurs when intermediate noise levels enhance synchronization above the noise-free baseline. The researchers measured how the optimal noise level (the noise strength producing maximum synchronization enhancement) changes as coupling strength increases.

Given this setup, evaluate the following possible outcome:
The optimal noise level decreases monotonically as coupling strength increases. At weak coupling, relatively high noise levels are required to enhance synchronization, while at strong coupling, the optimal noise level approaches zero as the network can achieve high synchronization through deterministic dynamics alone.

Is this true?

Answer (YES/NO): NO